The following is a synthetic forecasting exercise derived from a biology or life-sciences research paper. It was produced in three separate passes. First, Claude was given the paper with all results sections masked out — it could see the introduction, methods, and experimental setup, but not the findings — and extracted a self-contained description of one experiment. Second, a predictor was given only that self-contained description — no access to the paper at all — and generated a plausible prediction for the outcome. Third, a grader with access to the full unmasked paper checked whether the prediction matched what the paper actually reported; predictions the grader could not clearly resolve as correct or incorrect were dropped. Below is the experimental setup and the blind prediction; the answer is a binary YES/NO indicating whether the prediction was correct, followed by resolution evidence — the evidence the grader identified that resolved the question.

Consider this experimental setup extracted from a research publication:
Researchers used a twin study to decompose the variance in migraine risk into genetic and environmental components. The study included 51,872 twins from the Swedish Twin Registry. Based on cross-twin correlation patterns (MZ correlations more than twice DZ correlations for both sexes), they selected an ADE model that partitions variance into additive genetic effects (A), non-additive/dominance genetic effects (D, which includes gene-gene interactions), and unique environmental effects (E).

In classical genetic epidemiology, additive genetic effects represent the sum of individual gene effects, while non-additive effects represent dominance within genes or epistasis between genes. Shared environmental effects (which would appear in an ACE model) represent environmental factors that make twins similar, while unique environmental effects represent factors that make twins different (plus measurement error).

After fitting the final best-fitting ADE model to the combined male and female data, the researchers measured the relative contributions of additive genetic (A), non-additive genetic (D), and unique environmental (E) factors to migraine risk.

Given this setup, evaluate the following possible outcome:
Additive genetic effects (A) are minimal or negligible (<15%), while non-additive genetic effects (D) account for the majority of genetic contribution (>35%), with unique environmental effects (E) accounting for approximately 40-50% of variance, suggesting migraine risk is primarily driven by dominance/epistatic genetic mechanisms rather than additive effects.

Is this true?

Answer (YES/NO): NO